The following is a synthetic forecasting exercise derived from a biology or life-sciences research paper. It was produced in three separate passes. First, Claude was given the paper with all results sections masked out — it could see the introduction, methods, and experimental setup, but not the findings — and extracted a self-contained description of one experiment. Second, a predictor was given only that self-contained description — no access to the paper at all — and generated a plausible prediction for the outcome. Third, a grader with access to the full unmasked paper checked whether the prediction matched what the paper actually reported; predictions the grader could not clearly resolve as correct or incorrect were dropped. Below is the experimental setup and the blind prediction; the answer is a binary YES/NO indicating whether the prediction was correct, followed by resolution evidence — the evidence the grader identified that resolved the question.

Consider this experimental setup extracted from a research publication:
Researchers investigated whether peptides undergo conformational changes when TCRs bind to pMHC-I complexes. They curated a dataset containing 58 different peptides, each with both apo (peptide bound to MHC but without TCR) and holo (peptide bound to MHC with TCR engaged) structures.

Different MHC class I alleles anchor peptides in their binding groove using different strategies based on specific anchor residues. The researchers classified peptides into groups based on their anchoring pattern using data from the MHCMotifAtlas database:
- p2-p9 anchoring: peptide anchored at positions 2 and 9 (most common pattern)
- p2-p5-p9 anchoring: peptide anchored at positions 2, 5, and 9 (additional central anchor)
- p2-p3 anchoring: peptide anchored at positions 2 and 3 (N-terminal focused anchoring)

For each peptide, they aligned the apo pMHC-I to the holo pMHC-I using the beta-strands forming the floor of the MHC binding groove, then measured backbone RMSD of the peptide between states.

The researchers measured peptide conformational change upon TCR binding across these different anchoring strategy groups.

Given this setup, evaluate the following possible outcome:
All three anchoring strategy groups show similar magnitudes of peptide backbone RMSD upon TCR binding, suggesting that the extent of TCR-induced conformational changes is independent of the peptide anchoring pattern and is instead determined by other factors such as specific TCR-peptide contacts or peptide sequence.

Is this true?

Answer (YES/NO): NO